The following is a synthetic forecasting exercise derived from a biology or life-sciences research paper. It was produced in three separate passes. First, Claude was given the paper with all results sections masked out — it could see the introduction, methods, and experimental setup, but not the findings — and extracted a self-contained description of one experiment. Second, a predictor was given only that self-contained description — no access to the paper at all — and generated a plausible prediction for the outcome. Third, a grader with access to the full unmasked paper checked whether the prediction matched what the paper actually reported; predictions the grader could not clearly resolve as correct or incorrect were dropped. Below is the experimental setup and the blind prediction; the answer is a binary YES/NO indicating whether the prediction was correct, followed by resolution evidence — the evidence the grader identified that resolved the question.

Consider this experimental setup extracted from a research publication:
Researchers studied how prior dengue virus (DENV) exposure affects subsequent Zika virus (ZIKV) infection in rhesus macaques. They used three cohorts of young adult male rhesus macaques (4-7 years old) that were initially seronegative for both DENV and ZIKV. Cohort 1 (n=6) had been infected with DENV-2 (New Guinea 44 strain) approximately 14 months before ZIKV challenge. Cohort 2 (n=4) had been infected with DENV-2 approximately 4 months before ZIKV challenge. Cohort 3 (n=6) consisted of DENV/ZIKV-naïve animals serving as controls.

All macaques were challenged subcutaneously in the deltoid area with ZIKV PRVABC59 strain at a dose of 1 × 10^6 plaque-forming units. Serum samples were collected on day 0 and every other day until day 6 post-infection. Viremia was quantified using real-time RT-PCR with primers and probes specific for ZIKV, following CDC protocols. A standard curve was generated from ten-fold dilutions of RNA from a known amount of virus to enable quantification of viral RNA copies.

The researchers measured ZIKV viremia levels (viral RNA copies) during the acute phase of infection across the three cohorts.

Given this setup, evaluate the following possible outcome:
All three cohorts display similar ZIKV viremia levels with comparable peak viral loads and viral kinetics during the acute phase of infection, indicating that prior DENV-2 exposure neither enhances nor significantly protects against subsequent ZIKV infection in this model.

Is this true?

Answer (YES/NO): NO